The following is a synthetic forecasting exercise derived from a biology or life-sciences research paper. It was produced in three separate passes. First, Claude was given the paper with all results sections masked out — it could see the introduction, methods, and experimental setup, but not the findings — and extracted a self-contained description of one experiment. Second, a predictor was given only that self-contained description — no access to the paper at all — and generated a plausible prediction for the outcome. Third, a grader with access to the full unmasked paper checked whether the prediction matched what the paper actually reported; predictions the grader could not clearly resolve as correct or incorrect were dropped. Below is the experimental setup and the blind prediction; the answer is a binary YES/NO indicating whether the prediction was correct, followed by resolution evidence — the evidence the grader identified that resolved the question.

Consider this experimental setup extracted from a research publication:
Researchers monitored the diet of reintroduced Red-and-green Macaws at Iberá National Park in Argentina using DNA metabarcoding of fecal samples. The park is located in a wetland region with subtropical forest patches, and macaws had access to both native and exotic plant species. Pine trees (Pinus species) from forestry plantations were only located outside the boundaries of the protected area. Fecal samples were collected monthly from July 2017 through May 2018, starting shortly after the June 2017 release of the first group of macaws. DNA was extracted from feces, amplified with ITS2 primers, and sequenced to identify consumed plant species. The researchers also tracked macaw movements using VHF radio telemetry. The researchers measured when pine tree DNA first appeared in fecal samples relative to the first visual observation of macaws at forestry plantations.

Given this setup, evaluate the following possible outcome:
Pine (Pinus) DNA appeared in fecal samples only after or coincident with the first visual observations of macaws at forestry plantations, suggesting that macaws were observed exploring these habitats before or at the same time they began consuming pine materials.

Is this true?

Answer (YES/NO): NO